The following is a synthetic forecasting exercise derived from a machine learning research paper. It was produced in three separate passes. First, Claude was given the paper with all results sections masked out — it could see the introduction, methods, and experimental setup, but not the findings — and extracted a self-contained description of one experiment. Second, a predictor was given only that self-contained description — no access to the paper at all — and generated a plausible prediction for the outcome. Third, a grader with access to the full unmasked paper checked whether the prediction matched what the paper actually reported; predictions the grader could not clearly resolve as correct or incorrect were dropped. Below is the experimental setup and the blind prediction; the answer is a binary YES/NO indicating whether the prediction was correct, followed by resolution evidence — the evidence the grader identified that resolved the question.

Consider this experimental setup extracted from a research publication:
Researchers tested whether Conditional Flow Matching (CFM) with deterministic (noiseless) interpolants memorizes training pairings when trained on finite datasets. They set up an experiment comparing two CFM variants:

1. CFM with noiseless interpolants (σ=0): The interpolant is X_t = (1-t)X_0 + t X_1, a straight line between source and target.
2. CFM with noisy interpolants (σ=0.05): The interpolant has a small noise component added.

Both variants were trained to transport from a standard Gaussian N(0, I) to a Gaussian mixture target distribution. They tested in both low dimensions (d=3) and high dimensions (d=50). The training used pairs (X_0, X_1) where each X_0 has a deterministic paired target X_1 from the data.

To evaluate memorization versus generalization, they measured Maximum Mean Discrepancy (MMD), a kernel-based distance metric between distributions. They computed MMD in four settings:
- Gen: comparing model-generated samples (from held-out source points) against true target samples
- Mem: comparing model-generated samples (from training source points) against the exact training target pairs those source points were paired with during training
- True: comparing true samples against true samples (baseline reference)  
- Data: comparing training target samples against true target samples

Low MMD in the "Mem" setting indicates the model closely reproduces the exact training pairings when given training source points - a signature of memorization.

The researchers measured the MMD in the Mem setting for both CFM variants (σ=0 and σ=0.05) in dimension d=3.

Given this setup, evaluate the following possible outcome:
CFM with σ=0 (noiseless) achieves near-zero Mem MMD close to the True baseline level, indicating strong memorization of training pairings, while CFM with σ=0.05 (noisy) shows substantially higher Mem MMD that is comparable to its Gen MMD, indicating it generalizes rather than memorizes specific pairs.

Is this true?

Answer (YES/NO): NO